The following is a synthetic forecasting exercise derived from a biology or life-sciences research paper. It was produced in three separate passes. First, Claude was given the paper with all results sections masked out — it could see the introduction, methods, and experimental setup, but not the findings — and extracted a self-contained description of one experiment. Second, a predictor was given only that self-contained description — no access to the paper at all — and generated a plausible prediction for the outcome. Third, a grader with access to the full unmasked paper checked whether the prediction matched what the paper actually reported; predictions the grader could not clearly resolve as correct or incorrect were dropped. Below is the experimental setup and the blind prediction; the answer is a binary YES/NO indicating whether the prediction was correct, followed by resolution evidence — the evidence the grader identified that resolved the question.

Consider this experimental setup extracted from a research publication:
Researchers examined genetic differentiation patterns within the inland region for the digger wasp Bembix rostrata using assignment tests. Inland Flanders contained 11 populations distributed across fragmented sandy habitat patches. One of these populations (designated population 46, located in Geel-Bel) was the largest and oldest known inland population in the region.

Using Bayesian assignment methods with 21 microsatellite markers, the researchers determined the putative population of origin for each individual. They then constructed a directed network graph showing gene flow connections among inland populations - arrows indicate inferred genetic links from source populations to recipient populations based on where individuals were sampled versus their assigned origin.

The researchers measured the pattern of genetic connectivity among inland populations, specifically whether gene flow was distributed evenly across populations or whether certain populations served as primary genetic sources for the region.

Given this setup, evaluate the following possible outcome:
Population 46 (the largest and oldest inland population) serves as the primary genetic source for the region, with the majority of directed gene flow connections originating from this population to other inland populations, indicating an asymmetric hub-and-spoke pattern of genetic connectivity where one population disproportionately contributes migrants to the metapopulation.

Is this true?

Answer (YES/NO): YES